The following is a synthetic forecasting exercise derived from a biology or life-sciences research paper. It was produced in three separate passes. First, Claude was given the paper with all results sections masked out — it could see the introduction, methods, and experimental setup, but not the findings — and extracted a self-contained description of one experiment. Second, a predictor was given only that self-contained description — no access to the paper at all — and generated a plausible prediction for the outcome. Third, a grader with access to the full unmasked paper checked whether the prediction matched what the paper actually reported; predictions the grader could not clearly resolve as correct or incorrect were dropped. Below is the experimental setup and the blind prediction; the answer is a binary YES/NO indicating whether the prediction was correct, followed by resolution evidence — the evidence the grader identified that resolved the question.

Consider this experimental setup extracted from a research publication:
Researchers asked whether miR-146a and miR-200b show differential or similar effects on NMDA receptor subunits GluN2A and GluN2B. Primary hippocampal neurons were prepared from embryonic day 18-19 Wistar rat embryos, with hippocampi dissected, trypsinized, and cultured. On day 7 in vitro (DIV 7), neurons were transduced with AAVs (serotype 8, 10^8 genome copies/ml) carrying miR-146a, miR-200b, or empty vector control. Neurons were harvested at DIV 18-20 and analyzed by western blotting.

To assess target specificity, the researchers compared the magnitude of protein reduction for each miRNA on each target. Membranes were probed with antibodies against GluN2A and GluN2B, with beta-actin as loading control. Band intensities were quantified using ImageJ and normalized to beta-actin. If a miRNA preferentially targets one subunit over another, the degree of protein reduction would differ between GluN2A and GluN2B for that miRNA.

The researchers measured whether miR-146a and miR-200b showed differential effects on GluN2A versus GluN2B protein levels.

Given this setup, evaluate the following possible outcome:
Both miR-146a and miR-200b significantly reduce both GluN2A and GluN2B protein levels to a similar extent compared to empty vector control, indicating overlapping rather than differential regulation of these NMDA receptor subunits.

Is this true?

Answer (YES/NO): YES